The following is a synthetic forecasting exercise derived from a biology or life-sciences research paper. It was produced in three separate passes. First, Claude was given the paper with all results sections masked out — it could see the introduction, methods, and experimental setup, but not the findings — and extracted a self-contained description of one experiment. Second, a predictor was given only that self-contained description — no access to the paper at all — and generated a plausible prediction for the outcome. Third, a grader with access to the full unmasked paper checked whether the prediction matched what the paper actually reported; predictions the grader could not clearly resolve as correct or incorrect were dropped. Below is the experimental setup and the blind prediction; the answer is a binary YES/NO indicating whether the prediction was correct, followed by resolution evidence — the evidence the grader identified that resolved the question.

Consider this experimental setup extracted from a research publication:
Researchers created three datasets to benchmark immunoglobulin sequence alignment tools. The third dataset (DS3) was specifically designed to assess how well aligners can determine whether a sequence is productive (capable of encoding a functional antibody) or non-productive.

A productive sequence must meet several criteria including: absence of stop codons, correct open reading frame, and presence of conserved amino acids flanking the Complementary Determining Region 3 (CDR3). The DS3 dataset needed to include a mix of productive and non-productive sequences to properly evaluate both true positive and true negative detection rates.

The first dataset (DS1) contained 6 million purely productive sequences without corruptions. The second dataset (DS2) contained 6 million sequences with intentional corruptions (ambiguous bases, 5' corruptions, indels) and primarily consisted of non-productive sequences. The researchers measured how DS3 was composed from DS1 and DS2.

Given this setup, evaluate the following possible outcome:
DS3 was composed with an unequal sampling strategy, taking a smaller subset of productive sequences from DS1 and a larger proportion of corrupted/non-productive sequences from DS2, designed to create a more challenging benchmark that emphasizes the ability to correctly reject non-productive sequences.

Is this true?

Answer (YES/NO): NO